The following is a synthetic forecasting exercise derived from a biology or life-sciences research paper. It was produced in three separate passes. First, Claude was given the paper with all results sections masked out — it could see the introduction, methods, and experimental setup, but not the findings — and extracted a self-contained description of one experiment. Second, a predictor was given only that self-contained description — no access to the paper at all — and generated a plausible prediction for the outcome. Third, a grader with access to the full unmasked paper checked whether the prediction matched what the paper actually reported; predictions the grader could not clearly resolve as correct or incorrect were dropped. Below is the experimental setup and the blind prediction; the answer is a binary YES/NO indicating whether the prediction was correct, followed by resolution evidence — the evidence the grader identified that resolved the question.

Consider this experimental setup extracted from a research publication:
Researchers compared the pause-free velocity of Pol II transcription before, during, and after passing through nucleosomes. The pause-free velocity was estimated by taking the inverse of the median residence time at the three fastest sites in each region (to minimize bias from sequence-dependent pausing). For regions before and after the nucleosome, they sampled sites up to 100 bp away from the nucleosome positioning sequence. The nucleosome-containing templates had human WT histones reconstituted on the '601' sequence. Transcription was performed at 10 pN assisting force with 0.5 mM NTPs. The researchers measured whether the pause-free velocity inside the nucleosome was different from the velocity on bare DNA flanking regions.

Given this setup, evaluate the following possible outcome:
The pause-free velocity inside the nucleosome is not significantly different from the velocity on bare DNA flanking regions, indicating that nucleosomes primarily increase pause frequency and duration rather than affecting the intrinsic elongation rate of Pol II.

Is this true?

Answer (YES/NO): NO